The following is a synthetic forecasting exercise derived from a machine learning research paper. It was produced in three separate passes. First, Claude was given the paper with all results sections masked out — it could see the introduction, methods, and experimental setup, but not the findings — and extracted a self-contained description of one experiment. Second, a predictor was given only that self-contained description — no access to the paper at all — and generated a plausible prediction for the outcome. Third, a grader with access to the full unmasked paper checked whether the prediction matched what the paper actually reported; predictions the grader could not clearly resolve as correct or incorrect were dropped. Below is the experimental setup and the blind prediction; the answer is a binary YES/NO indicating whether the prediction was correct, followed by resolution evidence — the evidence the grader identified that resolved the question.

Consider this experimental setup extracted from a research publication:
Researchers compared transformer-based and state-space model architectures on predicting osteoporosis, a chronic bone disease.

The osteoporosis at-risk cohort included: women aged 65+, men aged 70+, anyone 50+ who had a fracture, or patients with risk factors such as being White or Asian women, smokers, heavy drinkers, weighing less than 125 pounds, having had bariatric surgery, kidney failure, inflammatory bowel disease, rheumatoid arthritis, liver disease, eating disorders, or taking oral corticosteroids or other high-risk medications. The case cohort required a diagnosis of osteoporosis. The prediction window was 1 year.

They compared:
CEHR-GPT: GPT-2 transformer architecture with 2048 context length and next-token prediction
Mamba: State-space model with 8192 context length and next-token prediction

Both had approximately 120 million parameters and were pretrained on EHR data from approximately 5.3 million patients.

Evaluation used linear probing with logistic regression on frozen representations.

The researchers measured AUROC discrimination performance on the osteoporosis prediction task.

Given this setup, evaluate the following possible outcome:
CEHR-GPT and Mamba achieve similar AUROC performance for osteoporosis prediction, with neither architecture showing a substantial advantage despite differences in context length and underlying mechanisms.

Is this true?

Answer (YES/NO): NO